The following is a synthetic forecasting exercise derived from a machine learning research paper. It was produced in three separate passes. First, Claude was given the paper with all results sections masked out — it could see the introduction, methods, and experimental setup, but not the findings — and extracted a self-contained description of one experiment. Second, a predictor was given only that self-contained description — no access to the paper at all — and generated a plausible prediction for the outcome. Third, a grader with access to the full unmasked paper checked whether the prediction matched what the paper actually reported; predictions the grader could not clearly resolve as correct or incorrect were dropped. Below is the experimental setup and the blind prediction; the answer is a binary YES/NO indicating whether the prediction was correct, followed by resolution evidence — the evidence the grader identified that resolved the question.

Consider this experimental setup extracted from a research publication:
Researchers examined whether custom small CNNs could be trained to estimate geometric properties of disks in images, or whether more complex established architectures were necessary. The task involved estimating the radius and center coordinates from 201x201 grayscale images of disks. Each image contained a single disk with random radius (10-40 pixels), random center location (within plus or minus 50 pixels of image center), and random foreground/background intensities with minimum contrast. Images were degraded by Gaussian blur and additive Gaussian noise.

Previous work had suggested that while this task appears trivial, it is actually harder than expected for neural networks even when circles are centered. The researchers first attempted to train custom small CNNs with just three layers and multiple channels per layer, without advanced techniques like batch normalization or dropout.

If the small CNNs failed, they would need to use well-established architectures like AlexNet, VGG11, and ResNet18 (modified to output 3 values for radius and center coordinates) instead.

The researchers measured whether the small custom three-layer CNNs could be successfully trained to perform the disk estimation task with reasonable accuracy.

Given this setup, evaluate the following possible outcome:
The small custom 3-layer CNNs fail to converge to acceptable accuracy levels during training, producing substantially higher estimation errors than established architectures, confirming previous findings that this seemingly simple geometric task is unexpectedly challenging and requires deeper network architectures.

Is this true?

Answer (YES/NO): YES